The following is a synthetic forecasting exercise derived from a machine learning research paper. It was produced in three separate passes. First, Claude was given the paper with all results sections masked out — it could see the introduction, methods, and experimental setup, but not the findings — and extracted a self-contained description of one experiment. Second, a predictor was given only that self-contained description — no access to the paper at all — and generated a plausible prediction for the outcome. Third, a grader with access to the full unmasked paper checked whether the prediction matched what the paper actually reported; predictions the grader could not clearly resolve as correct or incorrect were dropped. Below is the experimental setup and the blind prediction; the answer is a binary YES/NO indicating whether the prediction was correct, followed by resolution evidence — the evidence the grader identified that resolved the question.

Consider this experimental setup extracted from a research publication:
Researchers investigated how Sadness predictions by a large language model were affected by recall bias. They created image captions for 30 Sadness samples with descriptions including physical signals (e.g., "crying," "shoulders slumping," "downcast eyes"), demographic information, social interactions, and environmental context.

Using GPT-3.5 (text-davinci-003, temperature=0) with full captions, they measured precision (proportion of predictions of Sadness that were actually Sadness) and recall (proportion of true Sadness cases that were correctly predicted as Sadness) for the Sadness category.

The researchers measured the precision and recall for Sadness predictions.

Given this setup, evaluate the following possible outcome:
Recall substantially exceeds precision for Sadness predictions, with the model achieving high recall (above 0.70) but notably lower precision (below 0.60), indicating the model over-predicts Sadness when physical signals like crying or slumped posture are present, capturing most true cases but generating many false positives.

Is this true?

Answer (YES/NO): YES